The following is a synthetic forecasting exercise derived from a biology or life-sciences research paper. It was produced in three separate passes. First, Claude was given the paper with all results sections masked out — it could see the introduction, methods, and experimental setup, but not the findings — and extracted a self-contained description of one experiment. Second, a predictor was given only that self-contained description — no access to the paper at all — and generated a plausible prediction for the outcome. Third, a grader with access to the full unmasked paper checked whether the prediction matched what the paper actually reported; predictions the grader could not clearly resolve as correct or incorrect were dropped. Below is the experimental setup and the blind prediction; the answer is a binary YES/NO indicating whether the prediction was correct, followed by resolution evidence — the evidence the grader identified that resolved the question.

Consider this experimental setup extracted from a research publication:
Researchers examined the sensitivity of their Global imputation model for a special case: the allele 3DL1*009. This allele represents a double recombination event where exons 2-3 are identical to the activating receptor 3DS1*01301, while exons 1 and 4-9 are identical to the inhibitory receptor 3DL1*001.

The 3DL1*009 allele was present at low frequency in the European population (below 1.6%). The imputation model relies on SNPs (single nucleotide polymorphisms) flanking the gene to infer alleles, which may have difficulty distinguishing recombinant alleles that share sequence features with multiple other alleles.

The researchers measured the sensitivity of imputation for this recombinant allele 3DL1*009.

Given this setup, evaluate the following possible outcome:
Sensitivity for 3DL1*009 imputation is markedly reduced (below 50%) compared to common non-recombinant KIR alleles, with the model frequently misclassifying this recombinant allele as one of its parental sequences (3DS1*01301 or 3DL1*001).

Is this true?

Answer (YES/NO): NO